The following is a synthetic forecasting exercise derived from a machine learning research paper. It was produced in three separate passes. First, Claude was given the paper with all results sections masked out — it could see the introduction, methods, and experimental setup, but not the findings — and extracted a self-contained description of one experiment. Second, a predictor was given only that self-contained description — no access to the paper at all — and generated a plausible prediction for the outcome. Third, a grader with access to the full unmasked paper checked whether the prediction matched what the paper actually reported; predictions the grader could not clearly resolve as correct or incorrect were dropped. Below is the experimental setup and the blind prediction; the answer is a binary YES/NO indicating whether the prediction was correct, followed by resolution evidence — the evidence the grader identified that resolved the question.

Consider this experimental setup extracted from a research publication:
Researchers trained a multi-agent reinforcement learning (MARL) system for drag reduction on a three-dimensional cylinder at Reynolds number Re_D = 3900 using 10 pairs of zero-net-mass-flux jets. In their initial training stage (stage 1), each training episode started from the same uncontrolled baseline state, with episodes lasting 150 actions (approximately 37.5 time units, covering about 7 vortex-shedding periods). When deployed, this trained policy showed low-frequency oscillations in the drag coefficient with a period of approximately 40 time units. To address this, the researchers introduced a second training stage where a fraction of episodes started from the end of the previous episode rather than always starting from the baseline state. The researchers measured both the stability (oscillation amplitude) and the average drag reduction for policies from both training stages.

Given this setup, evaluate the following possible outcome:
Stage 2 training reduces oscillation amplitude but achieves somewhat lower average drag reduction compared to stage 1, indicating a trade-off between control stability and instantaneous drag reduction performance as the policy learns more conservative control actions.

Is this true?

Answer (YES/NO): NO